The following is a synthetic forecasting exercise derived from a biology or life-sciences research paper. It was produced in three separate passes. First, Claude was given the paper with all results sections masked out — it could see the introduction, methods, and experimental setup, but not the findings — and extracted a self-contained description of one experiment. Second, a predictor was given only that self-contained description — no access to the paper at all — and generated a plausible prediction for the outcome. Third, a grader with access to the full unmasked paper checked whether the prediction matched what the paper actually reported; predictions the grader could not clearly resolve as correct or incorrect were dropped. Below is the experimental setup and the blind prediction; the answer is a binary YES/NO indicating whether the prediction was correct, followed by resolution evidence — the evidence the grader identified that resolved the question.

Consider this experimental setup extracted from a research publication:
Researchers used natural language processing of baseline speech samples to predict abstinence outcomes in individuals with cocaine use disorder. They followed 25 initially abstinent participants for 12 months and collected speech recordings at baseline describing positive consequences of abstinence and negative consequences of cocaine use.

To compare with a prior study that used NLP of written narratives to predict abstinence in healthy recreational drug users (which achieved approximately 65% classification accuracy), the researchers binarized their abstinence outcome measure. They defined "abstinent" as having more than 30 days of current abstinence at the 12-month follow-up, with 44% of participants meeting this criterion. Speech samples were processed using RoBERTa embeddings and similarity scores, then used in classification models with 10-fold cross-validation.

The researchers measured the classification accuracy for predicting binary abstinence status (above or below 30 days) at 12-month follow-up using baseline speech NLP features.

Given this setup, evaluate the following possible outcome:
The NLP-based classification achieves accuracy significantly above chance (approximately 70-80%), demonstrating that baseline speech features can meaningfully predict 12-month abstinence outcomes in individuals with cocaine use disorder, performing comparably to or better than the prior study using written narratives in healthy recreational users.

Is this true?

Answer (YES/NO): NO